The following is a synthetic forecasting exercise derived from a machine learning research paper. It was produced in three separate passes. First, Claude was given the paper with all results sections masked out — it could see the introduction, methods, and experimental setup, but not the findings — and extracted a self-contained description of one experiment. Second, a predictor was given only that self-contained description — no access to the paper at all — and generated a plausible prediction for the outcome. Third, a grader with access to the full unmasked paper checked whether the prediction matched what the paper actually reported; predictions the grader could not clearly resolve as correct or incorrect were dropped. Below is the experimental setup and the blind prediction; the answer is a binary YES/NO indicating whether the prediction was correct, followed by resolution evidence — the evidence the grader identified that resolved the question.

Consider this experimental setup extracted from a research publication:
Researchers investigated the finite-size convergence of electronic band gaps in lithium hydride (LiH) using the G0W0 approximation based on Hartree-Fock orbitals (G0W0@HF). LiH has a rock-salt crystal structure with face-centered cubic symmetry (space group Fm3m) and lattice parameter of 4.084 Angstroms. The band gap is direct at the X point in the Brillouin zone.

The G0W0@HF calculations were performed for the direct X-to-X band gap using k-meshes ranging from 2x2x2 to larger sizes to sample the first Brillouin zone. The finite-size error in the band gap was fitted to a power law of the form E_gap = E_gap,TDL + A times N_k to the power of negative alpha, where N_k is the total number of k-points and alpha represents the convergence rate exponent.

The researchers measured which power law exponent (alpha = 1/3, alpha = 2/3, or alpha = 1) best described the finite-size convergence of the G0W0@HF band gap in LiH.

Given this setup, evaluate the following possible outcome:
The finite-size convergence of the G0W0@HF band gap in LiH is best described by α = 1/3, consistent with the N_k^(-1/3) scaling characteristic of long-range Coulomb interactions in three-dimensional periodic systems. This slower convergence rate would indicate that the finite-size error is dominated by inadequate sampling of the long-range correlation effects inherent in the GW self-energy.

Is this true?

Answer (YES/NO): YES